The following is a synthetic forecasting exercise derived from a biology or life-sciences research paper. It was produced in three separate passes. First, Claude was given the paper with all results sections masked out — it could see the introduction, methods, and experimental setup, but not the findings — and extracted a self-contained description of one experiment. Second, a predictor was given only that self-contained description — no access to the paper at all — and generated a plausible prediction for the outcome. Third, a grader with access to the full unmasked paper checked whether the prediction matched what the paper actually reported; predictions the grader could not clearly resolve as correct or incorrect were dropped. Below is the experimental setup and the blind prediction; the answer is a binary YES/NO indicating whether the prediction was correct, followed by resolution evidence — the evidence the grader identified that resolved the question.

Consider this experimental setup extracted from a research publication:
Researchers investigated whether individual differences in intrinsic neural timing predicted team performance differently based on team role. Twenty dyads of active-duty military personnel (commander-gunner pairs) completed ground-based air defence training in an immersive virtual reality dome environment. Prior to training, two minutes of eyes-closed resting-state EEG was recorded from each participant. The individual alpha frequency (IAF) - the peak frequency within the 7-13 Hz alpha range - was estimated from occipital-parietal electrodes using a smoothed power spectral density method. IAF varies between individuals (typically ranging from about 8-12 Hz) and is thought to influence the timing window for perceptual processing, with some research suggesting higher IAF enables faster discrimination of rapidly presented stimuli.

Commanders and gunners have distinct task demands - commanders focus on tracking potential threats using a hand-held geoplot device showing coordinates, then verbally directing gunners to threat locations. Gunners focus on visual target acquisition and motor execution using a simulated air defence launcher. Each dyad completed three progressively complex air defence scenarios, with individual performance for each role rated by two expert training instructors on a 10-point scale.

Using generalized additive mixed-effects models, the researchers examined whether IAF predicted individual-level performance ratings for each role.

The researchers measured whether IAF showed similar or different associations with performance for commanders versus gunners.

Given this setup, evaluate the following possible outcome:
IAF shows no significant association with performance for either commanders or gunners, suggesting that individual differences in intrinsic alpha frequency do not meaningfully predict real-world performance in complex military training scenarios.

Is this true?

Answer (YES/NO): NO